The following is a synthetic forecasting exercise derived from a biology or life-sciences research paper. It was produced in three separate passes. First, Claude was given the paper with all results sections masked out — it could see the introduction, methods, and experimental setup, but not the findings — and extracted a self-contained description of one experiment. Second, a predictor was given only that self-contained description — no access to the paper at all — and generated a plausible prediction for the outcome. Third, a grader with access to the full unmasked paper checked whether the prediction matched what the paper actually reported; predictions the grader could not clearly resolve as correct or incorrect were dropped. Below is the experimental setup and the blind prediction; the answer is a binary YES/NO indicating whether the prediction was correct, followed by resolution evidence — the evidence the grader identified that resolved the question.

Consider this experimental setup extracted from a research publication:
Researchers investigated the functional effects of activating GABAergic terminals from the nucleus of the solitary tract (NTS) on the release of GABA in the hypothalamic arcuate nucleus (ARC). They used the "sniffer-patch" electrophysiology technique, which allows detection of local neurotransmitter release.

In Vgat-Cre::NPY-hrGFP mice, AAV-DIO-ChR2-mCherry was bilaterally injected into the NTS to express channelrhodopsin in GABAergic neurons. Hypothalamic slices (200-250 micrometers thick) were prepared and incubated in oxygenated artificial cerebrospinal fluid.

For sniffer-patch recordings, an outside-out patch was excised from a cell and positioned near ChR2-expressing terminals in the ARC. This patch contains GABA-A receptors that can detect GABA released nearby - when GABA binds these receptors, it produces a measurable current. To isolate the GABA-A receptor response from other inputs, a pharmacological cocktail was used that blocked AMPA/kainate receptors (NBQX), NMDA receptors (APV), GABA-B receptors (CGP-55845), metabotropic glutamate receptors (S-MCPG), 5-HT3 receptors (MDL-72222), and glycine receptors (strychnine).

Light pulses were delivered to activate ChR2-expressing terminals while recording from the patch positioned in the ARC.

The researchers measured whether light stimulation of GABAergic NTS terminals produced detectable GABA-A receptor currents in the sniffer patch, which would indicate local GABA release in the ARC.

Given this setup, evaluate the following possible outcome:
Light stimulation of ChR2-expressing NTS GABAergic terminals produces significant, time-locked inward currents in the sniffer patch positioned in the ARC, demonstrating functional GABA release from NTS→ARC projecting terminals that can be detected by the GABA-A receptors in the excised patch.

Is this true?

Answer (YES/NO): YES